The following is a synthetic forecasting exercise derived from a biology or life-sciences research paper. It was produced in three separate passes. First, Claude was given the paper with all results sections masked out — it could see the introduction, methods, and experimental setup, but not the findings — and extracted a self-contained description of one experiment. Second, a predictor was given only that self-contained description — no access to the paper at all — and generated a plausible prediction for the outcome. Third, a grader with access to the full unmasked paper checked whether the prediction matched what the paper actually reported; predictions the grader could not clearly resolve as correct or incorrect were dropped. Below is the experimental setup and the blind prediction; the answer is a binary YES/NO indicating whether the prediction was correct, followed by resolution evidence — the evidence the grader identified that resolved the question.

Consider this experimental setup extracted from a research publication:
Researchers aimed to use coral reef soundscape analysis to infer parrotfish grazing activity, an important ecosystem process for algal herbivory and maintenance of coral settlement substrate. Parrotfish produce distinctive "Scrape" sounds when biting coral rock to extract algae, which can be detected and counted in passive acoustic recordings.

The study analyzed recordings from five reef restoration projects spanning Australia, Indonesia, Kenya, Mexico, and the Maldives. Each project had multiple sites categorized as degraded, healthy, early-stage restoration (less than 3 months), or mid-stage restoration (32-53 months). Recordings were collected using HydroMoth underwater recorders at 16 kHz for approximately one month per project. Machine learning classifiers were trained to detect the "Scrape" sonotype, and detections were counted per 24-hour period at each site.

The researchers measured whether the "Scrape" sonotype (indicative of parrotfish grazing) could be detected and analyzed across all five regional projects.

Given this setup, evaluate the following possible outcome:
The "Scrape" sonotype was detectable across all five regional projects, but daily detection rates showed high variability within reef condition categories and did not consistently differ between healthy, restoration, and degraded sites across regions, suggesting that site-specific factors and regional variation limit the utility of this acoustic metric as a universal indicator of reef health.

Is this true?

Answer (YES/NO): NO